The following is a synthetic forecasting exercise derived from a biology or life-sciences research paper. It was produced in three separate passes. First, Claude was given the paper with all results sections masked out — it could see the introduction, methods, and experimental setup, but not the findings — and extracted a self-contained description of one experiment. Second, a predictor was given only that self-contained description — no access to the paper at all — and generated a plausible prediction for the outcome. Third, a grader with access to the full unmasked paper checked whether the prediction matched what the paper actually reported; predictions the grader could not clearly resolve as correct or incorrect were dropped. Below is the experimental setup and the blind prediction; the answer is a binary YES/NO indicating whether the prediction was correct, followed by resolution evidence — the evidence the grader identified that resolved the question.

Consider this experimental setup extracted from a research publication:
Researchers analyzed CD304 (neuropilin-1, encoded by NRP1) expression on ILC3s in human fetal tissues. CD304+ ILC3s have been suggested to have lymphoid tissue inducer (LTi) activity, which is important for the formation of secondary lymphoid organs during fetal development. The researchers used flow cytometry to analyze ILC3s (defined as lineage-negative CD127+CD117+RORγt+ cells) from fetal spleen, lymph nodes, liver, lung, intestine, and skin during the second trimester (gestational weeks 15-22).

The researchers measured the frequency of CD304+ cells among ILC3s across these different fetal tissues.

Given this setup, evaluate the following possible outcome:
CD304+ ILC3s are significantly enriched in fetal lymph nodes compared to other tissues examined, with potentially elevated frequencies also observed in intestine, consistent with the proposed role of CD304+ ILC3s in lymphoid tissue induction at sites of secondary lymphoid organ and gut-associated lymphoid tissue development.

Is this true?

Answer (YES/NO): NO